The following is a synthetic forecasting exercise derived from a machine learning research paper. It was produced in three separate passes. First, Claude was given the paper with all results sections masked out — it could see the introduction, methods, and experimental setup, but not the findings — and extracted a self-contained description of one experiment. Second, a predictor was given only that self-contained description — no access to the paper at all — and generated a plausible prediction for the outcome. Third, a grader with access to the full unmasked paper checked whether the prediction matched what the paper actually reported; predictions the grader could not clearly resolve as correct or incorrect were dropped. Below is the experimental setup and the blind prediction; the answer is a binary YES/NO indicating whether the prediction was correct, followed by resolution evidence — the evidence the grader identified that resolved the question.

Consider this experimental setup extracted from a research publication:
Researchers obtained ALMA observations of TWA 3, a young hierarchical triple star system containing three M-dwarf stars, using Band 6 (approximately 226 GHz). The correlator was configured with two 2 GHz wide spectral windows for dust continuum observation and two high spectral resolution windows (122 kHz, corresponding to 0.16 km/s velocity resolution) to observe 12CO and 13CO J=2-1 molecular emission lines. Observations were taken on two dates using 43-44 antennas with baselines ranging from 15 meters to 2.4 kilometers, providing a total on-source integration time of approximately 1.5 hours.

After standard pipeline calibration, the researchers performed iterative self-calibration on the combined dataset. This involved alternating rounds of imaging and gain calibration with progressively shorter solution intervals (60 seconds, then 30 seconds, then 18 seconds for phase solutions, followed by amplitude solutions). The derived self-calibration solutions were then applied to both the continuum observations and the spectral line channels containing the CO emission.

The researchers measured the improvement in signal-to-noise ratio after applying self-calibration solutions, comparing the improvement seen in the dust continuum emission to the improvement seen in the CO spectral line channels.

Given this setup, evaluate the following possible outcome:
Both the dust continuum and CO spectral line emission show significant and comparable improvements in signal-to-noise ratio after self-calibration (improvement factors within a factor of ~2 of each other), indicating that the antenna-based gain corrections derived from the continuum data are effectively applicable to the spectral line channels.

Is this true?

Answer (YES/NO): NO